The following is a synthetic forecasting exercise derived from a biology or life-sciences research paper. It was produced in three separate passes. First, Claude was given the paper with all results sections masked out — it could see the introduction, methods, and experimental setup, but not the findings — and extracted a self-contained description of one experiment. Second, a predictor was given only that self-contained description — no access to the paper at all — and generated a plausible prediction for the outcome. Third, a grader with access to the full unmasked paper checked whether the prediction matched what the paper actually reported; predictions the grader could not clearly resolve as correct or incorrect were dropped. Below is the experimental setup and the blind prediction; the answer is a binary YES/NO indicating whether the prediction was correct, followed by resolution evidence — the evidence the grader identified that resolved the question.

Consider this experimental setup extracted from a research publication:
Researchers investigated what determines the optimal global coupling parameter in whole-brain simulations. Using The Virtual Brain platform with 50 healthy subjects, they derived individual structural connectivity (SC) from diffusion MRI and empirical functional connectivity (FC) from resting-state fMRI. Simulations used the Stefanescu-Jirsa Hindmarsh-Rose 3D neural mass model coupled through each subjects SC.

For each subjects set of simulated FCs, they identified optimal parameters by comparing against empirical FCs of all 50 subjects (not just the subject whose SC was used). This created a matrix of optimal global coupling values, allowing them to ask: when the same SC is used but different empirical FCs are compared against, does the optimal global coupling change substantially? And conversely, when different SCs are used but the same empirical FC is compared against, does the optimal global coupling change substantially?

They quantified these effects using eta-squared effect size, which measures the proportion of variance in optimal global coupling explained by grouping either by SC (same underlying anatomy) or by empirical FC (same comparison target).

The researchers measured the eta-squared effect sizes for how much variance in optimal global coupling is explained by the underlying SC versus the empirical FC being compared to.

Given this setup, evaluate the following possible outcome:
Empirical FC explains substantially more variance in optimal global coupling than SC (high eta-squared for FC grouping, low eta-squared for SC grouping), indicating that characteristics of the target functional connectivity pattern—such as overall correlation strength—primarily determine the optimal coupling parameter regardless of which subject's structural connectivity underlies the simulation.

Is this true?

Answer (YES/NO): NO